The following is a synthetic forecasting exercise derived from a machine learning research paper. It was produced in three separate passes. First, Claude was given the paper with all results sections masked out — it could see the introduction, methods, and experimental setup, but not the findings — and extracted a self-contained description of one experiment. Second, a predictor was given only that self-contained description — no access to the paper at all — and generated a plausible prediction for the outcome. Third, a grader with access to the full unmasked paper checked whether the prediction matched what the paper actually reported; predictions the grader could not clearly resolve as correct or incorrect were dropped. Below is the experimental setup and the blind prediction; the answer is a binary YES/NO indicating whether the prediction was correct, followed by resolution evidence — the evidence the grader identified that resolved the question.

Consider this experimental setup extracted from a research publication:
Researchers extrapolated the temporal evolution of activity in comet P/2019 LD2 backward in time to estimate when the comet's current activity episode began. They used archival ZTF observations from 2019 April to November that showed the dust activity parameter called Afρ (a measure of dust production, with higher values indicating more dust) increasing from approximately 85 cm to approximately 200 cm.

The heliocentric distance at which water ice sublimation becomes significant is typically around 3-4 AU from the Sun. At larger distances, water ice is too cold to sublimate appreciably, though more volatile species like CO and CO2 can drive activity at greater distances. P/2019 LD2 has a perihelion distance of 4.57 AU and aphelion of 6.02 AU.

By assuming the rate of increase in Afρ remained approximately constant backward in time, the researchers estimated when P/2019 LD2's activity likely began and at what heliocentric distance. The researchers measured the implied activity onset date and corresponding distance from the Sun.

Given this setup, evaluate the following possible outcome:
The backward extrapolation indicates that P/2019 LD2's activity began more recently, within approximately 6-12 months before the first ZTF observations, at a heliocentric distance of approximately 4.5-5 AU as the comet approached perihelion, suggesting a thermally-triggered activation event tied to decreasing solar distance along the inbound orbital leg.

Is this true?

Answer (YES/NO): NO